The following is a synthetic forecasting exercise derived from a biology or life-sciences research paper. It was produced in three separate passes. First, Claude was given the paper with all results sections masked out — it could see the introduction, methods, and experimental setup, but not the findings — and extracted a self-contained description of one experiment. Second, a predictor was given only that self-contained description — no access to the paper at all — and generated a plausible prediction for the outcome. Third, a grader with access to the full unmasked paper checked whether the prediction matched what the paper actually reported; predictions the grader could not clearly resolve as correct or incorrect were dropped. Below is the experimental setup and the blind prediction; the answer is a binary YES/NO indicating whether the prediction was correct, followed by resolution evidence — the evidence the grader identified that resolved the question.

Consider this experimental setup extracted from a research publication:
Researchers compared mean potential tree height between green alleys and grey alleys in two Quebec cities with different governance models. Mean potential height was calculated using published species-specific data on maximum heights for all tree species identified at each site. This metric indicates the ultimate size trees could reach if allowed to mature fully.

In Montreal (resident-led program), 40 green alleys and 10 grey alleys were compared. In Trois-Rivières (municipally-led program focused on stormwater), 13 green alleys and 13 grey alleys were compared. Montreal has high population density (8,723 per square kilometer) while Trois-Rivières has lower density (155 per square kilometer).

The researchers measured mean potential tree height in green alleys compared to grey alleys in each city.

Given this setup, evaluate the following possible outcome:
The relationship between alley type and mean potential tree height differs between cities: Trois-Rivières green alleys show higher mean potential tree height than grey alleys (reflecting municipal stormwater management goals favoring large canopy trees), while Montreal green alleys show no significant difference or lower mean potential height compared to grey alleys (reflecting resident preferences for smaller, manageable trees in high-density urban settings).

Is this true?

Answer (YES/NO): YES